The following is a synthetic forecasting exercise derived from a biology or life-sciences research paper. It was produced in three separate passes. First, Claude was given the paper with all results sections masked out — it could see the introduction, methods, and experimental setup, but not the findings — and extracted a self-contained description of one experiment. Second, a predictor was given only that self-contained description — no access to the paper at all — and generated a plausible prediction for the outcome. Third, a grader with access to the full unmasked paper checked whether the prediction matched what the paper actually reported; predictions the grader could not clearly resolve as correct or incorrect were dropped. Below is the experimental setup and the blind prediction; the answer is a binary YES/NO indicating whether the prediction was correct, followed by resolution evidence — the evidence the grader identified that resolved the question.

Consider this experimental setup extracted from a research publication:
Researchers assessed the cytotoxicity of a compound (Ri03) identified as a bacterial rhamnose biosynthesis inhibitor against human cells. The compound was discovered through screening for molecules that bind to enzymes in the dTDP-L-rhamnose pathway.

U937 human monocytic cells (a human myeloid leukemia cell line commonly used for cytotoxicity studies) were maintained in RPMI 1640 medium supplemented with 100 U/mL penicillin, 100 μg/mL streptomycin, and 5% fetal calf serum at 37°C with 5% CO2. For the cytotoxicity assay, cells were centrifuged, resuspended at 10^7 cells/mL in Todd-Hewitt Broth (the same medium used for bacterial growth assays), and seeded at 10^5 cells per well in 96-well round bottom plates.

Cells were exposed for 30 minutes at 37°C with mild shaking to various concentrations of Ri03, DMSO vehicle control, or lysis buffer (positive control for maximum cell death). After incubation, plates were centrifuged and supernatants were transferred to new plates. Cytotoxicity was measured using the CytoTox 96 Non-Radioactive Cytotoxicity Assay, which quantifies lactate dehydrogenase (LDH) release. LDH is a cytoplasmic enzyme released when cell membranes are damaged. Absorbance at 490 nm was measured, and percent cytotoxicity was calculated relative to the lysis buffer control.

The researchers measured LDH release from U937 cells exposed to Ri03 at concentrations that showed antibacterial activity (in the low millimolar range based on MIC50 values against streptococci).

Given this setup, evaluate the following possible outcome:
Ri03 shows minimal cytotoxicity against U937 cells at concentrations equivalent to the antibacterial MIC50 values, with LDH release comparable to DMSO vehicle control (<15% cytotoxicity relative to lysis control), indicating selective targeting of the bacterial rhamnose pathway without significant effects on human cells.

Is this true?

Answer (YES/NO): YES